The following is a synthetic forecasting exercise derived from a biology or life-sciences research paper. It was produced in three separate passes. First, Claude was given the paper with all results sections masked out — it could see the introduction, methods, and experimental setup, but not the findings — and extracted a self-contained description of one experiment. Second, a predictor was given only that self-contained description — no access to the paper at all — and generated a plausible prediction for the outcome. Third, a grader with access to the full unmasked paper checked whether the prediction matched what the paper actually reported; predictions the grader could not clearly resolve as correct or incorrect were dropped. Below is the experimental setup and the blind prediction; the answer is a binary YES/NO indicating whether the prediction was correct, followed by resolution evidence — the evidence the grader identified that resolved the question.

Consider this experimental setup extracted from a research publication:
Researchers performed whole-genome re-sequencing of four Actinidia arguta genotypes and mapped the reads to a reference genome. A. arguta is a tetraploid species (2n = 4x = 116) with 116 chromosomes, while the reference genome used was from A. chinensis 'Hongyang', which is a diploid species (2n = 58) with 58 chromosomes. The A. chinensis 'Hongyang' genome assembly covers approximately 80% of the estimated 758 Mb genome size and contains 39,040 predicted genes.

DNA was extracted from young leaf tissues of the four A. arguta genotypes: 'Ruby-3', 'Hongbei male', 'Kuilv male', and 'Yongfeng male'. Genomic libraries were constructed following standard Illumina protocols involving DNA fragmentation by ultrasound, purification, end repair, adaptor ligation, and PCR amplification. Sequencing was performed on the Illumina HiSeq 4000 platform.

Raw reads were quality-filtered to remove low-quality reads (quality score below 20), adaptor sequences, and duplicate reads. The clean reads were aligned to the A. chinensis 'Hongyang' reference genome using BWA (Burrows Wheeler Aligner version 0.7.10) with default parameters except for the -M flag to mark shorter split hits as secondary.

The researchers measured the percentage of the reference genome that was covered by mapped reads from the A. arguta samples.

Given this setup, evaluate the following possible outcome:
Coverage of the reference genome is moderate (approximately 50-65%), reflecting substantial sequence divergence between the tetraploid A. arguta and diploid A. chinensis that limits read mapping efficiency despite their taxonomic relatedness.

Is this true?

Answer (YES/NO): NO